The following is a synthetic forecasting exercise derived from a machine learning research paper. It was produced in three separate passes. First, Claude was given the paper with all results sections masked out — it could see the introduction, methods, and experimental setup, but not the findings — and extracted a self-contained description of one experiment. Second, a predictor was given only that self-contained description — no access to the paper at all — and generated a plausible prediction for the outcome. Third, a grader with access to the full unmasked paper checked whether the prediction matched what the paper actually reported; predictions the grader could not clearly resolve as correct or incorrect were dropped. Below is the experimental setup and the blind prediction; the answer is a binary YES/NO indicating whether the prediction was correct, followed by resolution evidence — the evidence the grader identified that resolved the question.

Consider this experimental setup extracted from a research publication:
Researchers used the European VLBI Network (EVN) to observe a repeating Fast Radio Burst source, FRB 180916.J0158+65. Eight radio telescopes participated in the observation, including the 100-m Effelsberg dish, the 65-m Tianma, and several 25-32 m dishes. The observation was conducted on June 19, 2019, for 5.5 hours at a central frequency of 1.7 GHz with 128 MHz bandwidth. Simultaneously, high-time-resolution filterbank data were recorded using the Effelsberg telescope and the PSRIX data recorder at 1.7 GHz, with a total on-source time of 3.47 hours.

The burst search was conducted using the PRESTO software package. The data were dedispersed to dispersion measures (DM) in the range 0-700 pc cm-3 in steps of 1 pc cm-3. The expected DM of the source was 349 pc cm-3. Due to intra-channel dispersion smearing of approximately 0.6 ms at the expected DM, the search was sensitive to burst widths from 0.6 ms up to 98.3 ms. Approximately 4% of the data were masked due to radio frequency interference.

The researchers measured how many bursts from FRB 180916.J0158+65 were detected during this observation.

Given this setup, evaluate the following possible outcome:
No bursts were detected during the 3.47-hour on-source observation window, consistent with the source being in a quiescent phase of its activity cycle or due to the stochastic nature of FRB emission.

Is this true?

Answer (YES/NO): NO